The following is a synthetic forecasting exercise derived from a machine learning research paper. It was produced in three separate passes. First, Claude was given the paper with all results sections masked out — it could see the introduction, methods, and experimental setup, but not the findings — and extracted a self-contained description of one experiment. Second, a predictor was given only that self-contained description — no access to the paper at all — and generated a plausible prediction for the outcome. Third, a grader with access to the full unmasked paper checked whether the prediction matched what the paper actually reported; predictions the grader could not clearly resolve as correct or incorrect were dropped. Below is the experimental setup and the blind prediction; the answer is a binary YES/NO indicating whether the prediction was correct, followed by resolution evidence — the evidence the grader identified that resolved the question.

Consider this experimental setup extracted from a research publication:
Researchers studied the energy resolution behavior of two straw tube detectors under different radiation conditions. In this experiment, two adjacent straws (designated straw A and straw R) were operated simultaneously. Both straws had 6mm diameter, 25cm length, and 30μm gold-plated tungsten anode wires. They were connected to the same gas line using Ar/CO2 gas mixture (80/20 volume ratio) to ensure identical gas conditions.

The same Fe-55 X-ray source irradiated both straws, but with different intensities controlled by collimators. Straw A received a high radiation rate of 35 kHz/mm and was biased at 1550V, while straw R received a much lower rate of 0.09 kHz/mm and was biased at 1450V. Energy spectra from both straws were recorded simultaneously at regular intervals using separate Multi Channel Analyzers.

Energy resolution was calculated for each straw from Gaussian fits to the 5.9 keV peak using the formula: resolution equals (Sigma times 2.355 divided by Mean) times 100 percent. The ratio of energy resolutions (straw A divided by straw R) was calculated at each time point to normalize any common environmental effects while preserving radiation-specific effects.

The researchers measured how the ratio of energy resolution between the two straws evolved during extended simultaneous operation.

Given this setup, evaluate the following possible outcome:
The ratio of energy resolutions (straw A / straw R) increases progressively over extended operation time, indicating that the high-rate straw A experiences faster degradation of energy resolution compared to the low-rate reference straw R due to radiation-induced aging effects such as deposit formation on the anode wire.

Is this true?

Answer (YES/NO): YES